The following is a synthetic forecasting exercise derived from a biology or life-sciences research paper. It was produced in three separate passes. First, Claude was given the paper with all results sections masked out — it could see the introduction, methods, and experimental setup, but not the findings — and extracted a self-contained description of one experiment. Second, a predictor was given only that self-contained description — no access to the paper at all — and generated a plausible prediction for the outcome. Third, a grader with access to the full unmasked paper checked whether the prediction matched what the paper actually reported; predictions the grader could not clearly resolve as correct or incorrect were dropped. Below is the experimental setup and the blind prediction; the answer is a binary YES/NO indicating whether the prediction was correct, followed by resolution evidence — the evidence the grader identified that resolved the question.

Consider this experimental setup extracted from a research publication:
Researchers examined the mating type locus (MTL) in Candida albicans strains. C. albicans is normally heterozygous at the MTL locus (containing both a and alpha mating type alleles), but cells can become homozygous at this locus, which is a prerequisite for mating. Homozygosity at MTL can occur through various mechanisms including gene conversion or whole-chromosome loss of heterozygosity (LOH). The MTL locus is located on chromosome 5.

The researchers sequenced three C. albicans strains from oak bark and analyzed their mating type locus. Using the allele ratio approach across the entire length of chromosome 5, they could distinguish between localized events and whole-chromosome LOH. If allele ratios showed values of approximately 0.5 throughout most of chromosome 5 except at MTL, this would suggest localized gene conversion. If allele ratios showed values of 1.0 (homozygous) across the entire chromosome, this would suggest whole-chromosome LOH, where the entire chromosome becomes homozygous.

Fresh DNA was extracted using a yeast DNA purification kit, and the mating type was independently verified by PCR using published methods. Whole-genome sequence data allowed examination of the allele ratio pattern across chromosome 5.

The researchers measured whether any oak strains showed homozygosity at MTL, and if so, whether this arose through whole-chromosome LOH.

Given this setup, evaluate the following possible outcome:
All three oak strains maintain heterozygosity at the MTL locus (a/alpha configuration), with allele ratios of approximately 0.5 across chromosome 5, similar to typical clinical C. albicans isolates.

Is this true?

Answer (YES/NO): NO